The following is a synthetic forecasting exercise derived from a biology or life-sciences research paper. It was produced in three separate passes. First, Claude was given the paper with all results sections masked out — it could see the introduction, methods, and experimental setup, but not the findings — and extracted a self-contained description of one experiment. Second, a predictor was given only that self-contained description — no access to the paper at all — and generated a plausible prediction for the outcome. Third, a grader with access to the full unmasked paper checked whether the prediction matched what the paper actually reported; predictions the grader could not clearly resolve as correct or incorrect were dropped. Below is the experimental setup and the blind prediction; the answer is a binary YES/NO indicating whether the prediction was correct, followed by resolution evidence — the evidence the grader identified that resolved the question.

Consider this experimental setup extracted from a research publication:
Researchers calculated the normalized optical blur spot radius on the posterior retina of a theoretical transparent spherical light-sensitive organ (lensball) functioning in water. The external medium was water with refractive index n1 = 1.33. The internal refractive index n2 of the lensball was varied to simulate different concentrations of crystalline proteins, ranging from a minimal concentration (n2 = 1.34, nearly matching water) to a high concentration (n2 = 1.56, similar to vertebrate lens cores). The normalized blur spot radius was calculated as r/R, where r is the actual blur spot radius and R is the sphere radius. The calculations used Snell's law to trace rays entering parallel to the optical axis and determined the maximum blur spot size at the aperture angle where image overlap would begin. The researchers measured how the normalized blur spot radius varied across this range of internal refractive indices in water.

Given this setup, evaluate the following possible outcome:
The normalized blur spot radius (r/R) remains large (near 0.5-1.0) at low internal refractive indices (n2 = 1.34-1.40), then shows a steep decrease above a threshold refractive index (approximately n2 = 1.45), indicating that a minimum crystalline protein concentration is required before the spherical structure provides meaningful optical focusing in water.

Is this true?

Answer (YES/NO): NO